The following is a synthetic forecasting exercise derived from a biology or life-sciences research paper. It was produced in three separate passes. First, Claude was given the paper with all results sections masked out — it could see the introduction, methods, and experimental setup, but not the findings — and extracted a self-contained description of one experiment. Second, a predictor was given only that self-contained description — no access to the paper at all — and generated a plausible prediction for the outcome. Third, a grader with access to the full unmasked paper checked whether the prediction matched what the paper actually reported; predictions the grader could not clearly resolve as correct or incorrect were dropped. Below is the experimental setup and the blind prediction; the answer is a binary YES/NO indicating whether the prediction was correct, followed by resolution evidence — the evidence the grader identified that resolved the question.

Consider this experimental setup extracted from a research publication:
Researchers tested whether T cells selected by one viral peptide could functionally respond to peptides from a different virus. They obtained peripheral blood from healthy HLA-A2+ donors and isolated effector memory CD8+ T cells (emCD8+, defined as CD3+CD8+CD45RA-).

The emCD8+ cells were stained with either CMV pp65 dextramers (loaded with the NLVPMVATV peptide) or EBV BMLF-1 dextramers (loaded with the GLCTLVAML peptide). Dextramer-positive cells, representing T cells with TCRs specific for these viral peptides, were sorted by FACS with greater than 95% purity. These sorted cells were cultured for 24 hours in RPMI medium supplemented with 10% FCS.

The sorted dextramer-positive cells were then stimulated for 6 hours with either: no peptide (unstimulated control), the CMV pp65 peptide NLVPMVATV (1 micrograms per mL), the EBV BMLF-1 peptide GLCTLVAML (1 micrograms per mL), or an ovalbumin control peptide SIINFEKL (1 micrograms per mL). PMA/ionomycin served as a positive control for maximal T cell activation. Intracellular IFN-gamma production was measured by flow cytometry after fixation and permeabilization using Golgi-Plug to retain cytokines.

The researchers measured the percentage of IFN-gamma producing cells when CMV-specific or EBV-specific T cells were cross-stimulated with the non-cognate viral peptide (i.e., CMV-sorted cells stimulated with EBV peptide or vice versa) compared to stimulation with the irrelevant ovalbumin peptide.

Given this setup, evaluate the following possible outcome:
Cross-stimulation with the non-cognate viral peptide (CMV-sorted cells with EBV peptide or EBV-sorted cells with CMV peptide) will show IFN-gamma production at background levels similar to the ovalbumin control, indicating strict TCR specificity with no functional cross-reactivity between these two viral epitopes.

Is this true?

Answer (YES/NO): NO